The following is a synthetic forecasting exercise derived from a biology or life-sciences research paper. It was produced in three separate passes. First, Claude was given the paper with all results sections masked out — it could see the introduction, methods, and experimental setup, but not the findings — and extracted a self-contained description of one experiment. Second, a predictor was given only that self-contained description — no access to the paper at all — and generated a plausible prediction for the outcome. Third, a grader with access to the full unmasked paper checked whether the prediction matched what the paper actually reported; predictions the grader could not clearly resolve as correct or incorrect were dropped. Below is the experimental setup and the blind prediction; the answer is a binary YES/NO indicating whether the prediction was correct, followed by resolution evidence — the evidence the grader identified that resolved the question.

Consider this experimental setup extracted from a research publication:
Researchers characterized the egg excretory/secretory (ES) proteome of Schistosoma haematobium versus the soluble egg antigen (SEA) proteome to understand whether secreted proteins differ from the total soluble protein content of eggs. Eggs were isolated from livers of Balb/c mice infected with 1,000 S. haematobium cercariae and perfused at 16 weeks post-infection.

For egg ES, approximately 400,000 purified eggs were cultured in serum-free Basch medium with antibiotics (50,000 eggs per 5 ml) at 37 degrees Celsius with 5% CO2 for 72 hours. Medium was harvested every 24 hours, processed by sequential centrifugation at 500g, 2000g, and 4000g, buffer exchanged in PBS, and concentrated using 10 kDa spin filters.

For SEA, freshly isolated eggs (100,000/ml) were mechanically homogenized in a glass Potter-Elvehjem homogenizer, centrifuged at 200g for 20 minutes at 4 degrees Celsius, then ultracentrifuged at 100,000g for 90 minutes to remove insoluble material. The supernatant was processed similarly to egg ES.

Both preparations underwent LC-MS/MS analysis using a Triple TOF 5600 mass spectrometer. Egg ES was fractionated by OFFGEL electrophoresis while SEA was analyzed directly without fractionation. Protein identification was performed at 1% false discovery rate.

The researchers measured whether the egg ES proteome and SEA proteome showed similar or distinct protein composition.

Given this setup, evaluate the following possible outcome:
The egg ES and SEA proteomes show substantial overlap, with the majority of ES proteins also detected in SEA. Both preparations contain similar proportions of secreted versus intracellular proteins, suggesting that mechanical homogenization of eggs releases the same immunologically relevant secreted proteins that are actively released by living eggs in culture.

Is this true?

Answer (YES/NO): NO